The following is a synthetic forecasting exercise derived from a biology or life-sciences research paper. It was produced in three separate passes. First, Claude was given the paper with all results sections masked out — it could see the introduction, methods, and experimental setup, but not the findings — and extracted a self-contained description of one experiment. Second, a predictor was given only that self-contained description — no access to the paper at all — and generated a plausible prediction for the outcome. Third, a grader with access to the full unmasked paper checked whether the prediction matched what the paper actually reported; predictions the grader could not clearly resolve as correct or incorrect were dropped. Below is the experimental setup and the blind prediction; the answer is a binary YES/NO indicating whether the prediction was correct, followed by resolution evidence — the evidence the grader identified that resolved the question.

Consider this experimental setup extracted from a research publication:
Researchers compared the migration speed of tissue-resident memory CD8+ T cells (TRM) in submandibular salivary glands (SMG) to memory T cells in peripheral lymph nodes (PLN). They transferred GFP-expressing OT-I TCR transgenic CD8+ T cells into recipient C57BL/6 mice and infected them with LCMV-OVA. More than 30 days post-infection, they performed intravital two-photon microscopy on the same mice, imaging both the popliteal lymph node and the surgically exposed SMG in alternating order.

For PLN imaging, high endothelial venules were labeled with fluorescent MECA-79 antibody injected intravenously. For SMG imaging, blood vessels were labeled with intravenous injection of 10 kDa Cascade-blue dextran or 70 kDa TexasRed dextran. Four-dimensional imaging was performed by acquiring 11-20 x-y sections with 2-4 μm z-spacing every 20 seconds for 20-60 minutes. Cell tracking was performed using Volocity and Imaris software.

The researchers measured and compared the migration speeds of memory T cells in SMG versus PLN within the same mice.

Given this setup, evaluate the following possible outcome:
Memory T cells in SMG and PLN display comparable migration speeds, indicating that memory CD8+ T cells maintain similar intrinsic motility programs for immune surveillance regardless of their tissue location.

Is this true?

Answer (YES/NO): NO